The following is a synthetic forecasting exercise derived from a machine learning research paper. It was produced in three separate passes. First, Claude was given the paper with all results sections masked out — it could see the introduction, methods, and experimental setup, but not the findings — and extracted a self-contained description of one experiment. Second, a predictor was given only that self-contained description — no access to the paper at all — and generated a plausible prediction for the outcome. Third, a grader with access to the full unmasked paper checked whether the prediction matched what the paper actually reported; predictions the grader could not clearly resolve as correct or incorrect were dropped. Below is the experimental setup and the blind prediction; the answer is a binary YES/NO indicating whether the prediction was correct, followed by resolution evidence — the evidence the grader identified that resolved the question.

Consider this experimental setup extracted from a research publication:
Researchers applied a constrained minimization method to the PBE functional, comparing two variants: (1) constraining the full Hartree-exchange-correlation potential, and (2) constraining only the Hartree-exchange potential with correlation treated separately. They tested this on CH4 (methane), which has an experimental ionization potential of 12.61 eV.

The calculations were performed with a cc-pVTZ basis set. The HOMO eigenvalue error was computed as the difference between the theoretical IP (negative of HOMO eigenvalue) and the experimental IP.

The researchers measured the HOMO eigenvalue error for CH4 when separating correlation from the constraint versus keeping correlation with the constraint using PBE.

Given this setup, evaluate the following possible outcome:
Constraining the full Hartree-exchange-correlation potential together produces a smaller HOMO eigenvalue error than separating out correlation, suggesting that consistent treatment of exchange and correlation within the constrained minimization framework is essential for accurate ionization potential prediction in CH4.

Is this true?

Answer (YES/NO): YES